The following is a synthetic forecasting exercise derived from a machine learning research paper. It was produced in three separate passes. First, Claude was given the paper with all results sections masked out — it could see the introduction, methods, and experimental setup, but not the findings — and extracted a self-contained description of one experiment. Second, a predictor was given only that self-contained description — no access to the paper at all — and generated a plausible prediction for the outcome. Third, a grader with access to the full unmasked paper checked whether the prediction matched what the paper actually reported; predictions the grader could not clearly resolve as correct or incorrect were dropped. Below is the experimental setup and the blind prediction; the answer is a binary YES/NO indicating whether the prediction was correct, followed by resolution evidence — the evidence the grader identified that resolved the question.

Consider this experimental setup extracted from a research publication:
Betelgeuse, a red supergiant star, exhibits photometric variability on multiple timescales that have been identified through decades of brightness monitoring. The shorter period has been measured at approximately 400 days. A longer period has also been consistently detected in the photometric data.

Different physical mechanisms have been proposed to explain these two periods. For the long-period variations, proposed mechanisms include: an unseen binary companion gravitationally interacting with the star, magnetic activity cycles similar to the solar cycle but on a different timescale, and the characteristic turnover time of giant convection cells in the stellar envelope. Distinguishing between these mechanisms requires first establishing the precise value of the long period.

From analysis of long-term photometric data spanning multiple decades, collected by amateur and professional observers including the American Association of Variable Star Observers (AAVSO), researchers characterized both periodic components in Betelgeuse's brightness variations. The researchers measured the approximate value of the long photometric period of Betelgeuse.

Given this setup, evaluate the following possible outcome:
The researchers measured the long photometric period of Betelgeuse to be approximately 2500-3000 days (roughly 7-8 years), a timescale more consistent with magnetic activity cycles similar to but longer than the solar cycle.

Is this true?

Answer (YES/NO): NO